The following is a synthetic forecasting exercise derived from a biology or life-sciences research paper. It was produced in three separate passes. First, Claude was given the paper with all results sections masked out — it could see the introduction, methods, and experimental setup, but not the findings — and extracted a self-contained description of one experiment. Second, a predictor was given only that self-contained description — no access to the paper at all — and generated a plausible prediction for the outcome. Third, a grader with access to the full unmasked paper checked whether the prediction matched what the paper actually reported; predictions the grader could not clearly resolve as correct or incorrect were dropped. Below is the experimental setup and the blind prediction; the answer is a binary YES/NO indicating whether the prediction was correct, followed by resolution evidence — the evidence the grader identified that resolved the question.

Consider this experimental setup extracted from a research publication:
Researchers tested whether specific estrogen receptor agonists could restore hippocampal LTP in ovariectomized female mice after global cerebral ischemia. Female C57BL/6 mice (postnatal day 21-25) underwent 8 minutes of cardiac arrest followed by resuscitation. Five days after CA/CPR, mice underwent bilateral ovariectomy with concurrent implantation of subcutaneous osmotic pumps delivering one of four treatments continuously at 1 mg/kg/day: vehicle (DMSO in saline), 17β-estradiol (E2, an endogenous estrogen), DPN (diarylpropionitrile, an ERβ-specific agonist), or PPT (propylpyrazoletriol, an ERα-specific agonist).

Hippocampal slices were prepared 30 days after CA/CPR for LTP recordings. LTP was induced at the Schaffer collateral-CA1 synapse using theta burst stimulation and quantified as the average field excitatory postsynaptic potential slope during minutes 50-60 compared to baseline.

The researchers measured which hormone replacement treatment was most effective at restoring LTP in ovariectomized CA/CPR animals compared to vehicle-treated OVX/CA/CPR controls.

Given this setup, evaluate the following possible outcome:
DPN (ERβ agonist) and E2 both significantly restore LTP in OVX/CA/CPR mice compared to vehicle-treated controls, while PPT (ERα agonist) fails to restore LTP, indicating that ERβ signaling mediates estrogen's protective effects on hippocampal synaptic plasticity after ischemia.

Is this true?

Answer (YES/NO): NO